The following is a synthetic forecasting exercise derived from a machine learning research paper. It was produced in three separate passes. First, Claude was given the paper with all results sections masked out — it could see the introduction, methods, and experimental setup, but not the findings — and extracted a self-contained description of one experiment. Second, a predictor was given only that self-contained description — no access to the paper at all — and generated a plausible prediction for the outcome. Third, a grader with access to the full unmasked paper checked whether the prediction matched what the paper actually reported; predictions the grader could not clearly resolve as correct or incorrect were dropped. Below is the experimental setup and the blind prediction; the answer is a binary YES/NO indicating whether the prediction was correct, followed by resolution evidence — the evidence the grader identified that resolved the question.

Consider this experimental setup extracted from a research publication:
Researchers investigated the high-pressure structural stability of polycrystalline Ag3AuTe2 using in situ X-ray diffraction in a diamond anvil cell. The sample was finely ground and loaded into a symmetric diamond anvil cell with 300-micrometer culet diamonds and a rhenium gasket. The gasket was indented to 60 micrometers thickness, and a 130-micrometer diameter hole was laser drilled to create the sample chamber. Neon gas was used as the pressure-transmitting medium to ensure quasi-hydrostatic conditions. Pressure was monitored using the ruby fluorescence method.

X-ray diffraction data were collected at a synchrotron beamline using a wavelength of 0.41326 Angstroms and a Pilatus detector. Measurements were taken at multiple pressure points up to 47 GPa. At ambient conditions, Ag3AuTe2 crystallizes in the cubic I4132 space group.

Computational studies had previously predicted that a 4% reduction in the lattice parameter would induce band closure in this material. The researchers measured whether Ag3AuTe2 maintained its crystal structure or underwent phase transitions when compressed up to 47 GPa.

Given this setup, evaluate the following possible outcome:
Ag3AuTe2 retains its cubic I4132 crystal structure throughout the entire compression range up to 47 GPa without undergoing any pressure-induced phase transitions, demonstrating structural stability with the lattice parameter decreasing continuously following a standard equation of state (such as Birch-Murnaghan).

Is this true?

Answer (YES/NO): NO